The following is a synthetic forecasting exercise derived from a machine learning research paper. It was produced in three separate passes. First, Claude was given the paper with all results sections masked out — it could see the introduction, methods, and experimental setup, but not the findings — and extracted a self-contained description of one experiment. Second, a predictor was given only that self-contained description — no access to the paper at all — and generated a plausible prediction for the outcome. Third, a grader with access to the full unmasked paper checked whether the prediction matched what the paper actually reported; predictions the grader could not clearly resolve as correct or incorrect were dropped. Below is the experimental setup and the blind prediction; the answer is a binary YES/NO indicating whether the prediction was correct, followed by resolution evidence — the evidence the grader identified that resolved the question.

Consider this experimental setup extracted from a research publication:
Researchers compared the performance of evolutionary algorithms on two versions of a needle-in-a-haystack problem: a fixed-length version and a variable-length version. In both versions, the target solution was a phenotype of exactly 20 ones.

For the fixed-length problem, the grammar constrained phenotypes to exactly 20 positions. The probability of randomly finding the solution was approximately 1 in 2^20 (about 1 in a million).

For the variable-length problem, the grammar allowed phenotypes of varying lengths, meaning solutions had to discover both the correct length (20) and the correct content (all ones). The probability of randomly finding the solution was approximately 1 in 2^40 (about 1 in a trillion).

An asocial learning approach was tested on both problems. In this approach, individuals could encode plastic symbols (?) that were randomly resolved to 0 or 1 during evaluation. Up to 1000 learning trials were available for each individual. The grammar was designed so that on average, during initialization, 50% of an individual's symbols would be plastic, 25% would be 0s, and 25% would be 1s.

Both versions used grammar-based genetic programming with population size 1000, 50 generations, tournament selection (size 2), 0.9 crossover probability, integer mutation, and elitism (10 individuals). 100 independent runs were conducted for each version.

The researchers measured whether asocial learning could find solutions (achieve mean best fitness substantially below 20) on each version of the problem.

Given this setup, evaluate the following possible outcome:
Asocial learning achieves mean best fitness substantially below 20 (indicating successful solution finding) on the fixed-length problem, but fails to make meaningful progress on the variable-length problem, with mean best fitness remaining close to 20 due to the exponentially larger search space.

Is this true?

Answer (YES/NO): YES